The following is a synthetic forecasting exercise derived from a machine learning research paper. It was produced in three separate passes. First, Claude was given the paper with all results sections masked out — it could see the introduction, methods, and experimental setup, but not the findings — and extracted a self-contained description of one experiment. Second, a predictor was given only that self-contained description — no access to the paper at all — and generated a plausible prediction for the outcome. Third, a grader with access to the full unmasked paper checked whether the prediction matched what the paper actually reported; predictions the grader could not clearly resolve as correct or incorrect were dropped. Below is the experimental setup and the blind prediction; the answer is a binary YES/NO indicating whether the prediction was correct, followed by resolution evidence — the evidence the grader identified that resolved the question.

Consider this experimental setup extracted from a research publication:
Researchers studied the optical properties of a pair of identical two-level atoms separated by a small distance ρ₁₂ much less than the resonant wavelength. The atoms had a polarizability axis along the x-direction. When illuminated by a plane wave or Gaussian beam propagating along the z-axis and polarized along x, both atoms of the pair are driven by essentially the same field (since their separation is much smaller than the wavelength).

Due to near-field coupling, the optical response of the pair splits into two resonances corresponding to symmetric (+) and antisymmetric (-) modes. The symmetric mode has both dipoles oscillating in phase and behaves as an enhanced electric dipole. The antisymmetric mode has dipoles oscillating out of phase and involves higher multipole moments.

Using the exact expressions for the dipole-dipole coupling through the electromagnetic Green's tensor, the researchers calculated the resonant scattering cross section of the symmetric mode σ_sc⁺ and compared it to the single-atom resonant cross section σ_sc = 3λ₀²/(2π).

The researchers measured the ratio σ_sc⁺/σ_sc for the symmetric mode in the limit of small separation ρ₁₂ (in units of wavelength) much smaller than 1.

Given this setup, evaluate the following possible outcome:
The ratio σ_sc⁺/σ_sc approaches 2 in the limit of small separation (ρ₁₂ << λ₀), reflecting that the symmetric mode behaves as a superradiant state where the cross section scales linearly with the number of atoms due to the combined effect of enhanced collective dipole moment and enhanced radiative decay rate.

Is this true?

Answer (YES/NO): NO